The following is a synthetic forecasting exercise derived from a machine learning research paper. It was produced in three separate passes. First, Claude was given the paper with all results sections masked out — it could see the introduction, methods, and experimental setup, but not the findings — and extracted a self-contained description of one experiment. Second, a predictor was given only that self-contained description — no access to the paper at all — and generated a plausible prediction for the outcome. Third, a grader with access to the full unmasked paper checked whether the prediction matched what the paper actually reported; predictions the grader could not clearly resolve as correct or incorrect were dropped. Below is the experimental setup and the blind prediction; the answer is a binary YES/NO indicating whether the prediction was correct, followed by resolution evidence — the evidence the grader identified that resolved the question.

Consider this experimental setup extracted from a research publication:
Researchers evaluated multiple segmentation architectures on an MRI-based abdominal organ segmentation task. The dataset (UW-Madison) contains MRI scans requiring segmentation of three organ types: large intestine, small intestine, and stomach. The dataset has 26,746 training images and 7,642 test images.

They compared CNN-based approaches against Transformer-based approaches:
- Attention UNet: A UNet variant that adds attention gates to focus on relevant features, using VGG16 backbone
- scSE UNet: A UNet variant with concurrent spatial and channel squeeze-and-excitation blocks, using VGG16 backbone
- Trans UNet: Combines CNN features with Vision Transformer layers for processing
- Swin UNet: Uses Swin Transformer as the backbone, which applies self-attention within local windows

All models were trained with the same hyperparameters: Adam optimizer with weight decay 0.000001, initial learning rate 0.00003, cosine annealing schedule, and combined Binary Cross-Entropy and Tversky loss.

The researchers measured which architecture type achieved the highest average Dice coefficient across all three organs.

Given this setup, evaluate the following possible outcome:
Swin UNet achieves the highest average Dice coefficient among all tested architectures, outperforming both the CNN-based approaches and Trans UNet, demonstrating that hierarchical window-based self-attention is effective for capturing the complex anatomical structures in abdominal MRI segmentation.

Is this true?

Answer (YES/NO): YES